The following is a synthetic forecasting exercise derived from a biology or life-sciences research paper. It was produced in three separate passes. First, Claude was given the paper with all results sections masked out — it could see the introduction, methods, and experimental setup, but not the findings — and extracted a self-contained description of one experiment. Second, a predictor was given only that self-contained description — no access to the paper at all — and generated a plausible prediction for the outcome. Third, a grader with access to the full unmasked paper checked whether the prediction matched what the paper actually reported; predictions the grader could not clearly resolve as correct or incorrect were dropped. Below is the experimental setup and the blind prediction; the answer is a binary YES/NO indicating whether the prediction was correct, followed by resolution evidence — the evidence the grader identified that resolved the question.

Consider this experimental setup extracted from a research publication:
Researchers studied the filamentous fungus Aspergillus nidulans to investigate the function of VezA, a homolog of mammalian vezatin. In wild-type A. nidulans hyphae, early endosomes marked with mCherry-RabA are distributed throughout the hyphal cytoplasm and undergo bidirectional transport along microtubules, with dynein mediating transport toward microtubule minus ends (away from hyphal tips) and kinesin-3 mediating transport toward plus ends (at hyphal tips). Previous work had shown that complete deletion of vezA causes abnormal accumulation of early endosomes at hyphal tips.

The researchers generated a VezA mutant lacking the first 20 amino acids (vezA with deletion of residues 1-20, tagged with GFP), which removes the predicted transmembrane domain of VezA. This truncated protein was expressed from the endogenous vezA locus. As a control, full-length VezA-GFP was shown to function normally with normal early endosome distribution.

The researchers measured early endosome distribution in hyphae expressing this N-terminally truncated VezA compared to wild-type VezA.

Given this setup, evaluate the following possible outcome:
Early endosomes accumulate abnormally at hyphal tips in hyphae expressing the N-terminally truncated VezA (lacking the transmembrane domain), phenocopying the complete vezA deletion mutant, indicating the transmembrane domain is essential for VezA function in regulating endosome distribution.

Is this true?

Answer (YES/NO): NO